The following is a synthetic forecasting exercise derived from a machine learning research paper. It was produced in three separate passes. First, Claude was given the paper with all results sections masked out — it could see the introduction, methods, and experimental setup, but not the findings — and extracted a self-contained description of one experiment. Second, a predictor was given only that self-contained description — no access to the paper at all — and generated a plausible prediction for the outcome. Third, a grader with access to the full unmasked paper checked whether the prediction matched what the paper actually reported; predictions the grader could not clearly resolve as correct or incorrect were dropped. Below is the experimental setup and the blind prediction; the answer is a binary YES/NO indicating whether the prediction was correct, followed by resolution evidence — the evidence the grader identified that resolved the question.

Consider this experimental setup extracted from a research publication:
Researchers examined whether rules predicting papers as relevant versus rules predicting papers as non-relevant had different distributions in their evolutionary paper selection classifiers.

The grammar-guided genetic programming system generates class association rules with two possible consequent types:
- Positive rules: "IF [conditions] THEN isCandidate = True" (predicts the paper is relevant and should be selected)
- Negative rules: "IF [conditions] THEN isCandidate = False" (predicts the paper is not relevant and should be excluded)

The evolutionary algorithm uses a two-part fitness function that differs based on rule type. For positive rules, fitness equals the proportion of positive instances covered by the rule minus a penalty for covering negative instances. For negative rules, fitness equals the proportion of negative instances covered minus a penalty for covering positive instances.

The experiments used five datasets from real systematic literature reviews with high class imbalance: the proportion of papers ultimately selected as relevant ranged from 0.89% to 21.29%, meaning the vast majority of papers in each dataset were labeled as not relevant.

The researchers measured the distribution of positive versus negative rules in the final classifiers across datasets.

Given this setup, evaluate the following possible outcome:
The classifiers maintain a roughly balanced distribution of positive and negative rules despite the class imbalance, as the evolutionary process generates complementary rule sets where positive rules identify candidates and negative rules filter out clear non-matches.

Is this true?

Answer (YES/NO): YES